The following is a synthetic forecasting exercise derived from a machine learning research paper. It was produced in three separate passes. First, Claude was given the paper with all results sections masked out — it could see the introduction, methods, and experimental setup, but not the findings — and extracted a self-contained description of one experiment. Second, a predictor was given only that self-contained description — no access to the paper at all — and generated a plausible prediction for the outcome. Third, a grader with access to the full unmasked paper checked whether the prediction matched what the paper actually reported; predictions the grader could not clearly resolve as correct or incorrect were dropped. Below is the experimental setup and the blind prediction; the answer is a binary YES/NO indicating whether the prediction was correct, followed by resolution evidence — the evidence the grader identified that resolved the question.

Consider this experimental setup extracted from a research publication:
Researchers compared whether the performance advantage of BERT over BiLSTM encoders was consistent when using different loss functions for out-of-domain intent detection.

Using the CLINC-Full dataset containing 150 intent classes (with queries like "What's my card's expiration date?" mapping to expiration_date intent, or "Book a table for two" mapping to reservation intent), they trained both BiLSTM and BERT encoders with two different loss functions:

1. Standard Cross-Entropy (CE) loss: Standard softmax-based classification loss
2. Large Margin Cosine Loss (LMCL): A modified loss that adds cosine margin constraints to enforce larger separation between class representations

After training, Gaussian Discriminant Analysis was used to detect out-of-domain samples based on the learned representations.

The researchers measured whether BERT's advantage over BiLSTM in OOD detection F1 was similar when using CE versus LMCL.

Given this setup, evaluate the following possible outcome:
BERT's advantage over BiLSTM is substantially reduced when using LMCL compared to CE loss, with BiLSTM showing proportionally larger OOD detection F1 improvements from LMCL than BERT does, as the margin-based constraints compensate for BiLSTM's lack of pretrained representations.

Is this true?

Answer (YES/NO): NO